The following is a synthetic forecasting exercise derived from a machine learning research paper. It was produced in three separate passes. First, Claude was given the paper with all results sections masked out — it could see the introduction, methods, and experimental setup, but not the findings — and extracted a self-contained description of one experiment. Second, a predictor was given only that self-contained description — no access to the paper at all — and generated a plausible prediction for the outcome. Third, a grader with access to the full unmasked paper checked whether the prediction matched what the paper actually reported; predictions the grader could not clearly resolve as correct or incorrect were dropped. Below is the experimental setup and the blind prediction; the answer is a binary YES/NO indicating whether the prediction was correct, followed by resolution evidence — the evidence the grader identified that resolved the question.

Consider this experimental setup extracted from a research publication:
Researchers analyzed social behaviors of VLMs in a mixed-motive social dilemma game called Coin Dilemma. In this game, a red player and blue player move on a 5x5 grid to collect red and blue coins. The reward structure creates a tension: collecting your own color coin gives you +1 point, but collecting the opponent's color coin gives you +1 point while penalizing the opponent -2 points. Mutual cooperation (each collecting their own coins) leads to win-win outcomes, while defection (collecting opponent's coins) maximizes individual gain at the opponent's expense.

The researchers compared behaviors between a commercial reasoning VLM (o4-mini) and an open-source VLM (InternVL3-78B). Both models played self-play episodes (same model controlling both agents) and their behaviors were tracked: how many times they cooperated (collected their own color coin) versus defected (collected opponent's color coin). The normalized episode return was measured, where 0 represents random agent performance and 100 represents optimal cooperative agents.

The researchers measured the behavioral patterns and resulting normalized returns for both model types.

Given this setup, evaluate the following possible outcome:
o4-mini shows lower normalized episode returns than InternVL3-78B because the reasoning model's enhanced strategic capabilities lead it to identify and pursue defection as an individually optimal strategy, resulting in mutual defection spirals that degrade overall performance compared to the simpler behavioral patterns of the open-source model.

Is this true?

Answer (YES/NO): YES